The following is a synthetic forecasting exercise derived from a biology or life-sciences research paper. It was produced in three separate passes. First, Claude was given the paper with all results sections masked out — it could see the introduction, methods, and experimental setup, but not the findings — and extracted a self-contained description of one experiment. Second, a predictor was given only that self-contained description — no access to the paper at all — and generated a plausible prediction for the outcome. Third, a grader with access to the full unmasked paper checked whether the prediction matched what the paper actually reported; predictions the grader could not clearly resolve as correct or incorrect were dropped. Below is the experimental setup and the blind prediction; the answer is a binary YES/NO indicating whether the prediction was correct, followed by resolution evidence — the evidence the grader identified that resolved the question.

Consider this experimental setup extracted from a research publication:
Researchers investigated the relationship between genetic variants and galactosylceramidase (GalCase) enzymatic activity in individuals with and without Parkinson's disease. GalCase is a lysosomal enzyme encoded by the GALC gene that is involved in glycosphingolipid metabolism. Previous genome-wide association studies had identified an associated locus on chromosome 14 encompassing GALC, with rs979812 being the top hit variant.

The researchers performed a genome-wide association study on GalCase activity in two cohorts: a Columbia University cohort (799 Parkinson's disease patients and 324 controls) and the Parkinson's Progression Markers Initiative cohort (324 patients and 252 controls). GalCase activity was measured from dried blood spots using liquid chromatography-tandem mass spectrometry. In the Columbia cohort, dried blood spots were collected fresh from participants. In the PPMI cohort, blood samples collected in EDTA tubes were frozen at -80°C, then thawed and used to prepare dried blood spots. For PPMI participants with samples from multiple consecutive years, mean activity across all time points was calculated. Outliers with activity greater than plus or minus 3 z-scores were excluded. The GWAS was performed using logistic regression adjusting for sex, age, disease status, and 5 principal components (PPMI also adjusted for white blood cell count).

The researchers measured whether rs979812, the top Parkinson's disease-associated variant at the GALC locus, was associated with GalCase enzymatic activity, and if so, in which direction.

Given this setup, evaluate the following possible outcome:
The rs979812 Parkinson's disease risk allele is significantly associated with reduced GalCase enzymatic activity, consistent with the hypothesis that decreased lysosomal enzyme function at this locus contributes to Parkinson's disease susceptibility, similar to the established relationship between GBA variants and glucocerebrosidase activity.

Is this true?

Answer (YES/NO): NO